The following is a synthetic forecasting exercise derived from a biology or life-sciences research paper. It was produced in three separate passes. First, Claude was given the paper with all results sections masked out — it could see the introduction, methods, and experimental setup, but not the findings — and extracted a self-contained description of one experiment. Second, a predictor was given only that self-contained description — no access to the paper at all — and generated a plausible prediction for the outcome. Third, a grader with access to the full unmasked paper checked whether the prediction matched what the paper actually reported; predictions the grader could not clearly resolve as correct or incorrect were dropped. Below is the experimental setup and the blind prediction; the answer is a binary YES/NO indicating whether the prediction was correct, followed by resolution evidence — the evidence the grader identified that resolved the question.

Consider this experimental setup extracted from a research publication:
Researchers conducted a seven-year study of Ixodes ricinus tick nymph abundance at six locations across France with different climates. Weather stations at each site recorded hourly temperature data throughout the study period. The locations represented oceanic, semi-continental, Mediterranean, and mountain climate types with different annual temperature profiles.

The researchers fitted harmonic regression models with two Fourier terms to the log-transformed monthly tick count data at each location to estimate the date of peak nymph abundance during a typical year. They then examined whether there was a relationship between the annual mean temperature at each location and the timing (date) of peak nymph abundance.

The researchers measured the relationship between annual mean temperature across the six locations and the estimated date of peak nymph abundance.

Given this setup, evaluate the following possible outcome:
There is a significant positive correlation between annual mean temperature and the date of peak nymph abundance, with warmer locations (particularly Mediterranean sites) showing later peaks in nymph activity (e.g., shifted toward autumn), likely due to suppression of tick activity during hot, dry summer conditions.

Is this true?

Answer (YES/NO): NO